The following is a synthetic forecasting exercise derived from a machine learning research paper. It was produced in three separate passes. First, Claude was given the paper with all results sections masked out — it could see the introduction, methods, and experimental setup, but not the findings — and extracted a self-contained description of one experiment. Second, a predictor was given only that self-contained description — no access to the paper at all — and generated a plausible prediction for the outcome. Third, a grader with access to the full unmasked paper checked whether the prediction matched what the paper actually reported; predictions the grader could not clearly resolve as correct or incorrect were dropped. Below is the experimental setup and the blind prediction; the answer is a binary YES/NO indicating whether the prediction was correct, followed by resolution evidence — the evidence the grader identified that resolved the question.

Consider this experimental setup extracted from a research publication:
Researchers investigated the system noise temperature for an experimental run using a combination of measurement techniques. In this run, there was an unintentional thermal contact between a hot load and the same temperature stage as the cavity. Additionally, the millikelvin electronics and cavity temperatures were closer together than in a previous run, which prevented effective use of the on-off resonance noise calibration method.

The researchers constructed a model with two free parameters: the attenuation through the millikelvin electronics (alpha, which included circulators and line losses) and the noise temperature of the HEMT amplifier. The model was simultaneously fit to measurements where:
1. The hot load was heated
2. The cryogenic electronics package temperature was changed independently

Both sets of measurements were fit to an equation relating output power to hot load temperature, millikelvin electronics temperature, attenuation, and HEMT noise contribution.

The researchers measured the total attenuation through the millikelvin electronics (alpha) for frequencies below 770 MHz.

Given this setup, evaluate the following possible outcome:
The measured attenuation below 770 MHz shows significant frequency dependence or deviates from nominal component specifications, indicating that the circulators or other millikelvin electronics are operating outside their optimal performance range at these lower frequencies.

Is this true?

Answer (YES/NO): NO